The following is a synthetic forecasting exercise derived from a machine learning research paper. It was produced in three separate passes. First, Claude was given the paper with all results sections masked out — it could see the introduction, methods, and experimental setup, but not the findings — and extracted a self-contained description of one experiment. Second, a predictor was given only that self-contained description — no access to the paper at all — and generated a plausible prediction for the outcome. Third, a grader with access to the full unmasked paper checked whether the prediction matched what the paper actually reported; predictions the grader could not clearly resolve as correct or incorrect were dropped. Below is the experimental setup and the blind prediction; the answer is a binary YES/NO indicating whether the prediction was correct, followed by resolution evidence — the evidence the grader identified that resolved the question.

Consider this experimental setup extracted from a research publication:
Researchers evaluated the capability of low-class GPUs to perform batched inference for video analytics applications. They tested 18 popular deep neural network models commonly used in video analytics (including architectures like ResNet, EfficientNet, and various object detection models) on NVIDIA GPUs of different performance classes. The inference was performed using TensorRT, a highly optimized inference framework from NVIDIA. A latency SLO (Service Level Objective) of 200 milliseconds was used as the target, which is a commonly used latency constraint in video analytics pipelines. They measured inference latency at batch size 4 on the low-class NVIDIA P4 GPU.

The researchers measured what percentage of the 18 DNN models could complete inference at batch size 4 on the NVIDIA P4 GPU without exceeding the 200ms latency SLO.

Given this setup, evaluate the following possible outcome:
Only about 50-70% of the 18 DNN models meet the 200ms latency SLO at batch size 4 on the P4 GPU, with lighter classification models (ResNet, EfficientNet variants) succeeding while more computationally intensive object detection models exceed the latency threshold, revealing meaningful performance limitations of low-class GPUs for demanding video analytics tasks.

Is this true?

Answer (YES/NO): NO